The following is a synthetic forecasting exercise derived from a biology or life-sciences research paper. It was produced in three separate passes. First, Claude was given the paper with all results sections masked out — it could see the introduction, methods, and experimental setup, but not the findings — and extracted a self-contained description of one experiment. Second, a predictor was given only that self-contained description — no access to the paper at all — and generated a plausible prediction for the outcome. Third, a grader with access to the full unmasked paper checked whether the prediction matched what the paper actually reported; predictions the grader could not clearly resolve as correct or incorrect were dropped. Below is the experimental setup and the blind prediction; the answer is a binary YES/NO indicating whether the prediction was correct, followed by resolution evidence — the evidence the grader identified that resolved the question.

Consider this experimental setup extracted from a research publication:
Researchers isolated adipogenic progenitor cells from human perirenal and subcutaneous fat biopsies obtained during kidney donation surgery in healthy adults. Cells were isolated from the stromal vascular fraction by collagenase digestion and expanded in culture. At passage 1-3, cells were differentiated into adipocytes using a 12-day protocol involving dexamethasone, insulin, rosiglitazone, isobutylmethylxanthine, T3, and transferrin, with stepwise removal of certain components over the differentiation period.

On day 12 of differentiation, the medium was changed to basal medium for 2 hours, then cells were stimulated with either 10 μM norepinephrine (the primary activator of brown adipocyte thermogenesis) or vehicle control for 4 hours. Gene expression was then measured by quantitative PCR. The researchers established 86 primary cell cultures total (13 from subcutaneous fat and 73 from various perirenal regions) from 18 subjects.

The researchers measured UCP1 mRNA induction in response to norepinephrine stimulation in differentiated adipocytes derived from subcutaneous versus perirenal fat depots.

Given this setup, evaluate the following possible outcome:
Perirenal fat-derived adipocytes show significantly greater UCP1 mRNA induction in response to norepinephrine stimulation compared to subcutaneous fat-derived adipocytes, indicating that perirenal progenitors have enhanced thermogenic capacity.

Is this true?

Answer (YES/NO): YES